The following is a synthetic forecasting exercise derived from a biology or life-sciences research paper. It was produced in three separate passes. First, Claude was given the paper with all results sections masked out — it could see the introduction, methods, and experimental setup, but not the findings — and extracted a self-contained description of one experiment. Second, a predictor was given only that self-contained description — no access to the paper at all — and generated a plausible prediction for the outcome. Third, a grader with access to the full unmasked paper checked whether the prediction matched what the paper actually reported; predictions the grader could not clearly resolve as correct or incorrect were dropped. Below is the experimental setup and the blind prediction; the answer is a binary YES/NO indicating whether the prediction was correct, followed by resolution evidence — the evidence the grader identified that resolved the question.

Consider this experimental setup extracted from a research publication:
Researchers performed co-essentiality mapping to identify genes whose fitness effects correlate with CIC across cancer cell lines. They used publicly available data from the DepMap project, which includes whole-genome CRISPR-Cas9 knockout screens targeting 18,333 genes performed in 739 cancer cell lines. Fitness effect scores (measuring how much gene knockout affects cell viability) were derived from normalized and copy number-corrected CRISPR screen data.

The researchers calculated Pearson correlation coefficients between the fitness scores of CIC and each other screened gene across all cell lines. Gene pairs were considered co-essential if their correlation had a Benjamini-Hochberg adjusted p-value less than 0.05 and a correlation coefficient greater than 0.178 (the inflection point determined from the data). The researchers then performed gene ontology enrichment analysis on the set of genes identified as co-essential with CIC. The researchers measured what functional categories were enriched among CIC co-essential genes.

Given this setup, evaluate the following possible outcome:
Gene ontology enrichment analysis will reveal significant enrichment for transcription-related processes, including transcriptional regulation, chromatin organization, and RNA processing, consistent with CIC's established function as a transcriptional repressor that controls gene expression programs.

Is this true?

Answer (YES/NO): NO